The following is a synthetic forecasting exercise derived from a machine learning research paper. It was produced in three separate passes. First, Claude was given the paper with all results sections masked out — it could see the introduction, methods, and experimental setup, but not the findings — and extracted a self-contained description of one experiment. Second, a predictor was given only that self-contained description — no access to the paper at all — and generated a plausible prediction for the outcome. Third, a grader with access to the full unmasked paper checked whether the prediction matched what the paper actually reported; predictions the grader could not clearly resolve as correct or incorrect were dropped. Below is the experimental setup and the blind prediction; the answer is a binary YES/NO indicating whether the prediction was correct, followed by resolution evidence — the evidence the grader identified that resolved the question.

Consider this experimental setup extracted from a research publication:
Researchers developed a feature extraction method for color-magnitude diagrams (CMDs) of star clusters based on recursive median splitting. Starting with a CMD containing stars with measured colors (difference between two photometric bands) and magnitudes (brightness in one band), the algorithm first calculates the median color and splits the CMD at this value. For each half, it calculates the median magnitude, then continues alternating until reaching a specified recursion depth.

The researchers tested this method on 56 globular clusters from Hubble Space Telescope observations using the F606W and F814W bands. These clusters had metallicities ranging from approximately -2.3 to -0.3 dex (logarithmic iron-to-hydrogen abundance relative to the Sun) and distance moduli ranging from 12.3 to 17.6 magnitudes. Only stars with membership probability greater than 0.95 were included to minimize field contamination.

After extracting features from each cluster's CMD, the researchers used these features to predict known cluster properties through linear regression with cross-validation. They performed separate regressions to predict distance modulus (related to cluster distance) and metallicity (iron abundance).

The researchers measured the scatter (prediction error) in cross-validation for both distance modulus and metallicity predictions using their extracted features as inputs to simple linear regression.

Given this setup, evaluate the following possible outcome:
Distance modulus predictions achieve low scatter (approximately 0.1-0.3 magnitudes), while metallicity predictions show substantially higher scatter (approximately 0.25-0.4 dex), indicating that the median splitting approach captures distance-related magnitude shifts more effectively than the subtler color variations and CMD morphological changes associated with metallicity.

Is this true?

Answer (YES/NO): NO